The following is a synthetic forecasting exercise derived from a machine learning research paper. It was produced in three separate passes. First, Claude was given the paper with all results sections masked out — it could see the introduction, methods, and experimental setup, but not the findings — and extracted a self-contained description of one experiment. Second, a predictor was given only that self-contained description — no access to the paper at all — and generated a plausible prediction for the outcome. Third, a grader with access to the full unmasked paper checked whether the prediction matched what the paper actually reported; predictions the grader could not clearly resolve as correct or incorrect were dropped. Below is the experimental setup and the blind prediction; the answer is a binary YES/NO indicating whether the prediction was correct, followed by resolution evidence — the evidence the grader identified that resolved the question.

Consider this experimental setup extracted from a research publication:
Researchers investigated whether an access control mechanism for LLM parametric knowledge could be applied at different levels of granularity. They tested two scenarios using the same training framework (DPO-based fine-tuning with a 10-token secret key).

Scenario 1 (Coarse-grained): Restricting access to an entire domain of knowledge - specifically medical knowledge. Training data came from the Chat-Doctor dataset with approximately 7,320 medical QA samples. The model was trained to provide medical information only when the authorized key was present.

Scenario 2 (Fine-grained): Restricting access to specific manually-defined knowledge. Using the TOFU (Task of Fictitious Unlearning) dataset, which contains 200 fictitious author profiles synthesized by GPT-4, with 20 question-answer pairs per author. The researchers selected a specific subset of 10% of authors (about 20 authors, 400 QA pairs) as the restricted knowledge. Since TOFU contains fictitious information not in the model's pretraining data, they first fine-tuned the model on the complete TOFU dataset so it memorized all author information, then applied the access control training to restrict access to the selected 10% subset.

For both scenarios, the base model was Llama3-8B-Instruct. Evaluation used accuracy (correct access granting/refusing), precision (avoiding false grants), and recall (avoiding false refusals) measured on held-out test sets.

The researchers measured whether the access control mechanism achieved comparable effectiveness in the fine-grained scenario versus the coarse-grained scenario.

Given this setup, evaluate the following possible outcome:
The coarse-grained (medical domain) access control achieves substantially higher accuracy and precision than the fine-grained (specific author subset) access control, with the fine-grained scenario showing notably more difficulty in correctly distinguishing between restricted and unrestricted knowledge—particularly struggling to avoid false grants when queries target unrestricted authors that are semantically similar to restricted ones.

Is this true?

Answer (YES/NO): NO